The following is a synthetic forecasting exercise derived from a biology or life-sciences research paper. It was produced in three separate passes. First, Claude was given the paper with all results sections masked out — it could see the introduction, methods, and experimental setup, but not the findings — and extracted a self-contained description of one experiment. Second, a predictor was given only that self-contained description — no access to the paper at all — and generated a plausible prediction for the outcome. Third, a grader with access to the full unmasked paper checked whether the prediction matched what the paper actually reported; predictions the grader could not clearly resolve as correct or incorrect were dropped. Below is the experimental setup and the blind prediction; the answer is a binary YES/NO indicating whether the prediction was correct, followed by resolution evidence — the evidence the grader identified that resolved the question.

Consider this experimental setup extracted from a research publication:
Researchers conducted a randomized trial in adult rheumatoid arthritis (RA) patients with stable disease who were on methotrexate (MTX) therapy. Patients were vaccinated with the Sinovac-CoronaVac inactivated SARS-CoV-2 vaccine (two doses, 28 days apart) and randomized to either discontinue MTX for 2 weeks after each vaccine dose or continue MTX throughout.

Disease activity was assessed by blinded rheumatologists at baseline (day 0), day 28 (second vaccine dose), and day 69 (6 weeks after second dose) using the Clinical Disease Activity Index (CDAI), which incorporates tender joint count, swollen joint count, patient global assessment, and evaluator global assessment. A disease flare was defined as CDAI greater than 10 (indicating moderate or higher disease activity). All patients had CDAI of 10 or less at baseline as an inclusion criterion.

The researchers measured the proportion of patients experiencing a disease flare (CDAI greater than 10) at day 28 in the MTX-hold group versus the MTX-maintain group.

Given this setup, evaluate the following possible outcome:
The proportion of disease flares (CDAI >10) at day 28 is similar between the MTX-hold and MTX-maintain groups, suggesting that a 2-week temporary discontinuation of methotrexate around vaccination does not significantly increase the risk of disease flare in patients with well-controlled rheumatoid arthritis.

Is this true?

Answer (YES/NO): YES